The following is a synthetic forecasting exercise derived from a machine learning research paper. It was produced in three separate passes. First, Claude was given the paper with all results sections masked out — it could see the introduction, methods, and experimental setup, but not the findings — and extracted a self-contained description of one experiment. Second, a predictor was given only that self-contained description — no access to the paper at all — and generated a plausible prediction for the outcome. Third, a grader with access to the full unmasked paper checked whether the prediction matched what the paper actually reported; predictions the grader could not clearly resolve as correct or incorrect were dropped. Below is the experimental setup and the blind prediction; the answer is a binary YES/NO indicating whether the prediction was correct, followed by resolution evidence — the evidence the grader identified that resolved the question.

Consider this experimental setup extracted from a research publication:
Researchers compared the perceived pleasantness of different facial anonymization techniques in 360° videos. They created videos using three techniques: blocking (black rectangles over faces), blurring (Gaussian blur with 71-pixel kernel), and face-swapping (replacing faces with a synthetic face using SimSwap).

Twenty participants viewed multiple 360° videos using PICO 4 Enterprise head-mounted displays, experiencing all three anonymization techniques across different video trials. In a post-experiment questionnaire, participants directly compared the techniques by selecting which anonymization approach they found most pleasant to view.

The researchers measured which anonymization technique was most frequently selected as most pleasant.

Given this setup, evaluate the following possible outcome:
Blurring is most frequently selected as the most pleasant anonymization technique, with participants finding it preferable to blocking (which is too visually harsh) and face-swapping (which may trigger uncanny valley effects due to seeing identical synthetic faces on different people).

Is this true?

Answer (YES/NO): NO